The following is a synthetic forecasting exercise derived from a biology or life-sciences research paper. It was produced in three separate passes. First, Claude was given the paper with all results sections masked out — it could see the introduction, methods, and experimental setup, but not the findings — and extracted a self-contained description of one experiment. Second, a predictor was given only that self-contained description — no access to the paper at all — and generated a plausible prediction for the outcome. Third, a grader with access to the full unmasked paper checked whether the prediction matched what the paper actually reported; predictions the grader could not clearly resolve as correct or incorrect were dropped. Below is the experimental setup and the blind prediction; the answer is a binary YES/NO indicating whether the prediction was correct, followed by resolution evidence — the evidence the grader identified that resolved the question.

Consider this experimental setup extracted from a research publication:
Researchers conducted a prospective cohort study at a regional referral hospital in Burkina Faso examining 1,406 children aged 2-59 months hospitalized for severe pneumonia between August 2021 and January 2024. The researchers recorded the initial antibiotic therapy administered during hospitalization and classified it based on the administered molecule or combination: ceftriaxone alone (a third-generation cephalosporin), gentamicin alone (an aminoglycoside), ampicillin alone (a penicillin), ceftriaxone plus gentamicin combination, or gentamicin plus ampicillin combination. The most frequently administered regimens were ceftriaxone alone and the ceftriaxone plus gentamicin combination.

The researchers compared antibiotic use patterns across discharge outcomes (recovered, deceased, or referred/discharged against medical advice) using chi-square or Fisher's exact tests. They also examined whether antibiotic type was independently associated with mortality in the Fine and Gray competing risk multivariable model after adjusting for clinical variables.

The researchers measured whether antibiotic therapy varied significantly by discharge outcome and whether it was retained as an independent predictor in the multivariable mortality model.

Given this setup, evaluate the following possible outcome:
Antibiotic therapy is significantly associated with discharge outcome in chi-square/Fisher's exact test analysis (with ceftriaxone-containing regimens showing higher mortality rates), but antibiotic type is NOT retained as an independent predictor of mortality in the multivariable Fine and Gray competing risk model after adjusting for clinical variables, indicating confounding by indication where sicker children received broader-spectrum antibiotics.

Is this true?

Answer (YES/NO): NO